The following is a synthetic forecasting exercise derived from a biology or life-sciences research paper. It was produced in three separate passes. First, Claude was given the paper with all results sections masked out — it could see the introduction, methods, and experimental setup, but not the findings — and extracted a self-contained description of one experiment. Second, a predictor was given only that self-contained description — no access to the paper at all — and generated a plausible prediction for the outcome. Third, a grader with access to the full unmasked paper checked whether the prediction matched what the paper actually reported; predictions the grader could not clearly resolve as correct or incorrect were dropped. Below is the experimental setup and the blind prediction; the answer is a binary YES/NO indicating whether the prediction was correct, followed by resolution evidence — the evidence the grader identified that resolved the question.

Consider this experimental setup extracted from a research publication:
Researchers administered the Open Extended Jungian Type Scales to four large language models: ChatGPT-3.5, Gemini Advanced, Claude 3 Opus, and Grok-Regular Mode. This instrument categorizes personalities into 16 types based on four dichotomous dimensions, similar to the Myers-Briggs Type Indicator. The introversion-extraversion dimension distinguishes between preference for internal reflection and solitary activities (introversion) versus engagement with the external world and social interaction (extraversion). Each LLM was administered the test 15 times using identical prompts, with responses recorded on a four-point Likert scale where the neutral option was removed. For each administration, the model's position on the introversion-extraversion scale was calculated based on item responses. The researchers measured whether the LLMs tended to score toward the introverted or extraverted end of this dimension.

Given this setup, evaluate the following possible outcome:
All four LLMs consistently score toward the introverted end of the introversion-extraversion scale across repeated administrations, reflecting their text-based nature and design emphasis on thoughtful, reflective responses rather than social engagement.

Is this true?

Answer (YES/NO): NO